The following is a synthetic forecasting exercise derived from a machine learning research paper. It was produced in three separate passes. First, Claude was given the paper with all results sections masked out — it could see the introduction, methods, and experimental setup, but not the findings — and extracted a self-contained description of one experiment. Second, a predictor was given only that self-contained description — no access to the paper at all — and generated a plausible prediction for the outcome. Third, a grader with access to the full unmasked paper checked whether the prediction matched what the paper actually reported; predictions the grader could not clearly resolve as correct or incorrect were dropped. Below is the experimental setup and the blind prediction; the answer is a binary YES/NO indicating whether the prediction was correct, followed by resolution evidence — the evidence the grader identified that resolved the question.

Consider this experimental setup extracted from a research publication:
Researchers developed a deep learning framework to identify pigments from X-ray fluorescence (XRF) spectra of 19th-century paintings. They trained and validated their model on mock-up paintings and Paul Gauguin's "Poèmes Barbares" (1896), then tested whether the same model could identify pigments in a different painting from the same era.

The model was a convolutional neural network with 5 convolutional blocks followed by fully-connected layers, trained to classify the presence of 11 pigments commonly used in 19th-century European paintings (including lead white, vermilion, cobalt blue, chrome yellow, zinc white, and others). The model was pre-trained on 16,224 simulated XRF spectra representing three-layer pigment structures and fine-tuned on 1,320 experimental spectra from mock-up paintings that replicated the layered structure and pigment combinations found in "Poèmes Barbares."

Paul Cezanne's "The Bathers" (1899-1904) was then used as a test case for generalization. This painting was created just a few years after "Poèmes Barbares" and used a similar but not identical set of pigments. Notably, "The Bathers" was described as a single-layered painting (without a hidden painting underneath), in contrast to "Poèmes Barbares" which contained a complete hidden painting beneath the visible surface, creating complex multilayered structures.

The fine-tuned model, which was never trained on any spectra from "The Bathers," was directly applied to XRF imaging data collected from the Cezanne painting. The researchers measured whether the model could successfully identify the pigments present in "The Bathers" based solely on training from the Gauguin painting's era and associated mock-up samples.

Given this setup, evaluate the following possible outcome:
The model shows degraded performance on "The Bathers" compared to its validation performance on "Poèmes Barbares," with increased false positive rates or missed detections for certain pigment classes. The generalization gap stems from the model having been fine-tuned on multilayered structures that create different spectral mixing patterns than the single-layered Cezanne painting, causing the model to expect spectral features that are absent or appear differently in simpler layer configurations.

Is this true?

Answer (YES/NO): NO